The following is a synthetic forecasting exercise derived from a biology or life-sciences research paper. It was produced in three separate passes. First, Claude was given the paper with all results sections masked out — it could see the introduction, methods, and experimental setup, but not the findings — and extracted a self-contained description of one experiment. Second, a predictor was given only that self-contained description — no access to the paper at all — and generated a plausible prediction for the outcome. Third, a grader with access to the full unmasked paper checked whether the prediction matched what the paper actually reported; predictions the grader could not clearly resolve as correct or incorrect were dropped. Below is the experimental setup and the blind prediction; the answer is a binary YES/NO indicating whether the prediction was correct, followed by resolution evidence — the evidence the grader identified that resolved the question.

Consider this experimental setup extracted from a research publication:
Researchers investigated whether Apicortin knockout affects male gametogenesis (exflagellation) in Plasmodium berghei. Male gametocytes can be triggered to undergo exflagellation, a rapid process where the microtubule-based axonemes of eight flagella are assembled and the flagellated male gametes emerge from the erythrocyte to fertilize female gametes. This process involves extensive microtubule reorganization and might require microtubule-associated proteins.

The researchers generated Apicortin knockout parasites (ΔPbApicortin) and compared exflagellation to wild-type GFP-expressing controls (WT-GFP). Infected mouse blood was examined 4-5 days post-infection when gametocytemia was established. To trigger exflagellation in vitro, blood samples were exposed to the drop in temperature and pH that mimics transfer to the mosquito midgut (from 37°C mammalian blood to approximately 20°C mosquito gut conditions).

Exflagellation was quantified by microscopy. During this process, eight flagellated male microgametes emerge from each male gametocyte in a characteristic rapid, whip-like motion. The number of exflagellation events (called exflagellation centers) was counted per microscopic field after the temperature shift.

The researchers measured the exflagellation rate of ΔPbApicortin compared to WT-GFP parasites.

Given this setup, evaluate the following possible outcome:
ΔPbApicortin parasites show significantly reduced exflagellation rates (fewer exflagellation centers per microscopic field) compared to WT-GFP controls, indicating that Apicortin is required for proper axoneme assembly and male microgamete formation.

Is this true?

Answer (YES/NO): NO